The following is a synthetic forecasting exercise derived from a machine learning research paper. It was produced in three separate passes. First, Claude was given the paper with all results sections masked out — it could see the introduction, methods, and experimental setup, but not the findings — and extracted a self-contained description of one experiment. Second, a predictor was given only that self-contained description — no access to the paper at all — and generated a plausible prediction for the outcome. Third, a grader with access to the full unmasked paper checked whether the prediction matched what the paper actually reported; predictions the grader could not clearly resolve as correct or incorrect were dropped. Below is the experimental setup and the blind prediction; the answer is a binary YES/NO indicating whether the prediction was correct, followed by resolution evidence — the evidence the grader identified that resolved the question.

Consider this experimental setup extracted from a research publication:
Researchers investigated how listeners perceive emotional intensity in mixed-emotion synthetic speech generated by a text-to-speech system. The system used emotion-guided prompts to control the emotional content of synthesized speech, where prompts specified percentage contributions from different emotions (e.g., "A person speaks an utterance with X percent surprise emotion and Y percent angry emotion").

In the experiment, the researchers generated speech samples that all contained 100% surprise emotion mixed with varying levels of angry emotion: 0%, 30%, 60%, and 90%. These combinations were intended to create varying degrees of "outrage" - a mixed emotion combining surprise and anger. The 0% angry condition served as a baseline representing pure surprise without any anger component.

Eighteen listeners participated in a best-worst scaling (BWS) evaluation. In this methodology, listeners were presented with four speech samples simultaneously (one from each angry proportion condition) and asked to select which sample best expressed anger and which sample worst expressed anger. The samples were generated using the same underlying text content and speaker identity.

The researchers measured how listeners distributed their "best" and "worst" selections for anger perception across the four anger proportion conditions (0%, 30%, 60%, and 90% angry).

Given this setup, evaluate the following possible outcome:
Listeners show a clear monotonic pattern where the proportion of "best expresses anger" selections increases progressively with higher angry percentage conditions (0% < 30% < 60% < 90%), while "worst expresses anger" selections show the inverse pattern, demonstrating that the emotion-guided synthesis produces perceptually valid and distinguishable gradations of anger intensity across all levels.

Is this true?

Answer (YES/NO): NO